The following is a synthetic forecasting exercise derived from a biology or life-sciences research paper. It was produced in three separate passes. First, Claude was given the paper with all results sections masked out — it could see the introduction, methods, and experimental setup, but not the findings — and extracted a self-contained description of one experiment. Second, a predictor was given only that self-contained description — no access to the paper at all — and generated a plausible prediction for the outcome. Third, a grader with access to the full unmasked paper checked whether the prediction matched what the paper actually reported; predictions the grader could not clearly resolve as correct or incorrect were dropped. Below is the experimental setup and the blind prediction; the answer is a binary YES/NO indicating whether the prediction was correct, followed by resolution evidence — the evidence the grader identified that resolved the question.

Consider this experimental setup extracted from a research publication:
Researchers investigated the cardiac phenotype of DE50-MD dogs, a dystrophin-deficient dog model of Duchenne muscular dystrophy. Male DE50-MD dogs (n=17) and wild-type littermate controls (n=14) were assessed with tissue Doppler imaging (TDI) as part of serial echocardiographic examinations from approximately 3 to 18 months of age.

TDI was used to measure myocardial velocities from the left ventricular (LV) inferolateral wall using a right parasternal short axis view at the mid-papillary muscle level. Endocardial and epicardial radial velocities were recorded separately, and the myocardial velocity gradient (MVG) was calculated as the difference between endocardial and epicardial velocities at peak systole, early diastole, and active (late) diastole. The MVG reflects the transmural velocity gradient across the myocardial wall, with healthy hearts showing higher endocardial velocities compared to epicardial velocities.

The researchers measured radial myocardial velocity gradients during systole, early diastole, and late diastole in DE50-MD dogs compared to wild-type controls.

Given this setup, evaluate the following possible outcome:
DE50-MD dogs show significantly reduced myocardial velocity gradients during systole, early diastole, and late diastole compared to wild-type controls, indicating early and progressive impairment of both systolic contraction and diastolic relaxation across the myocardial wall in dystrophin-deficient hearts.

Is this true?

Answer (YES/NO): NO